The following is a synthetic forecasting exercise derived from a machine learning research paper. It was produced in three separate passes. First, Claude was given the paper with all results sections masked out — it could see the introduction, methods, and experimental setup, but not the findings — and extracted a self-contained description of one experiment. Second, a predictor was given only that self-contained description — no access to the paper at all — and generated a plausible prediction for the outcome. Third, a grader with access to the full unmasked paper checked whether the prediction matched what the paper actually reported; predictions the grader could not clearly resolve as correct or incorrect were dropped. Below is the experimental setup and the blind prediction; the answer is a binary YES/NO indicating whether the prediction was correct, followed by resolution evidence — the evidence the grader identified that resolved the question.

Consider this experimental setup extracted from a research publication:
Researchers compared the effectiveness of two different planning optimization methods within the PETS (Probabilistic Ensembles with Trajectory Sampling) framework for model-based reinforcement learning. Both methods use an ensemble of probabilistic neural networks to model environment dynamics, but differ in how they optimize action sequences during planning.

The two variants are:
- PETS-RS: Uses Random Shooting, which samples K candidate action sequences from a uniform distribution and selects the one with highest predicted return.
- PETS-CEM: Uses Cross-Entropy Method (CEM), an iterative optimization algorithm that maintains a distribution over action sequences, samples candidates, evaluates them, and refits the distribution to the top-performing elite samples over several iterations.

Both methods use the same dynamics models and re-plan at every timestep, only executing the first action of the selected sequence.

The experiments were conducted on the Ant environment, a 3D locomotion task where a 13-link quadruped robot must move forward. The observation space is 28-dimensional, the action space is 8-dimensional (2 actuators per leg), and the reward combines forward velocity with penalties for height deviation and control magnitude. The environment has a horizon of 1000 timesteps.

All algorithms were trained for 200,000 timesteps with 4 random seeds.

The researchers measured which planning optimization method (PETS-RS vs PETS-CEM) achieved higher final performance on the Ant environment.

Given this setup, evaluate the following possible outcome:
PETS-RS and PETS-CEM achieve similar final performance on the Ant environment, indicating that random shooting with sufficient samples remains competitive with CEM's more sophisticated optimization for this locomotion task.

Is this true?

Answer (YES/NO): NO